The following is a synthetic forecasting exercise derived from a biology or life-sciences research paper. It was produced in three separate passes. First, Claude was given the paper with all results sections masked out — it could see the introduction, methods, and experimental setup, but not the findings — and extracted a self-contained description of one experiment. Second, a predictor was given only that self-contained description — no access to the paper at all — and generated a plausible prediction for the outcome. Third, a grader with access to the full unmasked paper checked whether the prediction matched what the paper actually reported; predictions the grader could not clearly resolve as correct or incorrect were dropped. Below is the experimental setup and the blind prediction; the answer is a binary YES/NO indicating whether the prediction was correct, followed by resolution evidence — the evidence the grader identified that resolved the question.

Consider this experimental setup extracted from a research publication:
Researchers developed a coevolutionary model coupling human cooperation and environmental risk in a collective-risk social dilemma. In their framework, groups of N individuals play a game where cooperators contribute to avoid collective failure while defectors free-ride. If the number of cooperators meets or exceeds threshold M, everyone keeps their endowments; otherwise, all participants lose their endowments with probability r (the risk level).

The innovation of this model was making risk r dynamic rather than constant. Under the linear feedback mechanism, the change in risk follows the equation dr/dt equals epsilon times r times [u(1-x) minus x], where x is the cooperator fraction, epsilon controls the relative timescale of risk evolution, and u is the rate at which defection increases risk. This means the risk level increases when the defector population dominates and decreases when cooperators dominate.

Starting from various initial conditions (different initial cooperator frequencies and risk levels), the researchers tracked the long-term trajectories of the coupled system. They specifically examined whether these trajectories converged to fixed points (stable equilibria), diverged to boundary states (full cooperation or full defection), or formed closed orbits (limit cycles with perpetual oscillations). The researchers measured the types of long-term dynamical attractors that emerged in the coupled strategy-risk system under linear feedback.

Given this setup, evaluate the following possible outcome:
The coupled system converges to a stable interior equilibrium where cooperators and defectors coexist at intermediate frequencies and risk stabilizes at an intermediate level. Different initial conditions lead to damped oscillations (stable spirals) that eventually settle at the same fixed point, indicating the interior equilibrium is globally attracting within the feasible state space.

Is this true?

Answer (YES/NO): NO